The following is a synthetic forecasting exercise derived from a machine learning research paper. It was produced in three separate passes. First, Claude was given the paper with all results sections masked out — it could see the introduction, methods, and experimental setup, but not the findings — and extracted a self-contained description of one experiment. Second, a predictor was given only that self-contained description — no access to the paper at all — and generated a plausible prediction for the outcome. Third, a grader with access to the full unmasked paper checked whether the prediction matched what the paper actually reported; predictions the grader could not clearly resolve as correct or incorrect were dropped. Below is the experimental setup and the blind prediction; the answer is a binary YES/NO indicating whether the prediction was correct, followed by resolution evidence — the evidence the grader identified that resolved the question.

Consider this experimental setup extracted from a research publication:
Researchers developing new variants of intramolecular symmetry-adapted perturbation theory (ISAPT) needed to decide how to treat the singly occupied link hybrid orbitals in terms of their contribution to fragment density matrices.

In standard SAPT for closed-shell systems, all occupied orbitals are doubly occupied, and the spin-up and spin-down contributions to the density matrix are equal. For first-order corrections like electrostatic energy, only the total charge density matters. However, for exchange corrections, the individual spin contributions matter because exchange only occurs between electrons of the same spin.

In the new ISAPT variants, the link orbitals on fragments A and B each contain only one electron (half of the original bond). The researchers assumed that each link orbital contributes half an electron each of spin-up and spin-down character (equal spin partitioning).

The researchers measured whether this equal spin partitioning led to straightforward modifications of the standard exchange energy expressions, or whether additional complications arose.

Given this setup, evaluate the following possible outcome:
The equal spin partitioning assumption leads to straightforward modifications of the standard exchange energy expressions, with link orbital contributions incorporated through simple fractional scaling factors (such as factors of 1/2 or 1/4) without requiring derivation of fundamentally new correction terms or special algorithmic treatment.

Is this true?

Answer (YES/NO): NO